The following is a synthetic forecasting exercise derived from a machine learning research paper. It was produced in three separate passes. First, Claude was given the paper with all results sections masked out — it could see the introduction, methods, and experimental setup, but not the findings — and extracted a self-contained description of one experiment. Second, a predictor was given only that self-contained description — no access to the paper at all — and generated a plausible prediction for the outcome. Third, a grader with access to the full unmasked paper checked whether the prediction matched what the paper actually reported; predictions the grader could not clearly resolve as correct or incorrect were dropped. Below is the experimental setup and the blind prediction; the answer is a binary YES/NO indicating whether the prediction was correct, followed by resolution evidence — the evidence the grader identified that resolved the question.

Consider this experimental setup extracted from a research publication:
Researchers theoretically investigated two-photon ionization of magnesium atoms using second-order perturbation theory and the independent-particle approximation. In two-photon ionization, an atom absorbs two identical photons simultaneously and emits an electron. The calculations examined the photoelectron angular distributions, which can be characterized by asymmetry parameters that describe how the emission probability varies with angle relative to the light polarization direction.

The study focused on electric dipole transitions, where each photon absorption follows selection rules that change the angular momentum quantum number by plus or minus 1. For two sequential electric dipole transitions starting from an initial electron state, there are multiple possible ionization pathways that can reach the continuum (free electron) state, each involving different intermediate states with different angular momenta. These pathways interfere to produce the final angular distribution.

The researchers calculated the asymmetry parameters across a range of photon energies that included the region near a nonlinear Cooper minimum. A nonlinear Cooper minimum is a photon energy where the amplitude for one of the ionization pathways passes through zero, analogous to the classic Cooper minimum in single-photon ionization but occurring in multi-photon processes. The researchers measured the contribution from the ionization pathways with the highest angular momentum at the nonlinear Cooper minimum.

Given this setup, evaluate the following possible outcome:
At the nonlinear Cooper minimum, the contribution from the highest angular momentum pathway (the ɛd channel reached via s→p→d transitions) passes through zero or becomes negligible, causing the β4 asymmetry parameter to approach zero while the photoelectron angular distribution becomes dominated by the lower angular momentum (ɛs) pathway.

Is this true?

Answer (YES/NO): YES